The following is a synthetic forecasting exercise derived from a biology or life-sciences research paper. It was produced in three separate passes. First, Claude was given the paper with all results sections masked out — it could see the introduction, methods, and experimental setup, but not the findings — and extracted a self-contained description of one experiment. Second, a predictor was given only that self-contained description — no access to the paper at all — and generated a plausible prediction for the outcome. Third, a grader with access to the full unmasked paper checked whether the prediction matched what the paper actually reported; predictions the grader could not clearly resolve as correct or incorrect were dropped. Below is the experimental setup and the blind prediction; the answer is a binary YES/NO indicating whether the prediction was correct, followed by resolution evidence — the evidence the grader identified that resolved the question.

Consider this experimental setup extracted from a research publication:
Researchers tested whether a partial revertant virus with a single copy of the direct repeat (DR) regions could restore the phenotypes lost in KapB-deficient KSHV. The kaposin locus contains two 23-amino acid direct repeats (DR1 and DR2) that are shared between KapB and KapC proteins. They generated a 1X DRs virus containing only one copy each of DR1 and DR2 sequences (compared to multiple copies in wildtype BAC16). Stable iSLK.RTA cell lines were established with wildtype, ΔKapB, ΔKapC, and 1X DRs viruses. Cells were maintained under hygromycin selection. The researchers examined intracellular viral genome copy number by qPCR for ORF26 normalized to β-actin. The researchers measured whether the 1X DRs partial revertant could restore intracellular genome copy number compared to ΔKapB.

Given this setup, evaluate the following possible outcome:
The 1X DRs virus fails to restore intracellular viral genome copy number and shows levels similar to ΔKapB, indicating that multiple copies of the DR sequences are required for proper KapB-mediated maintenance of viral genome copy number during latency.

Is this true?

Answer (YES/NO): NO